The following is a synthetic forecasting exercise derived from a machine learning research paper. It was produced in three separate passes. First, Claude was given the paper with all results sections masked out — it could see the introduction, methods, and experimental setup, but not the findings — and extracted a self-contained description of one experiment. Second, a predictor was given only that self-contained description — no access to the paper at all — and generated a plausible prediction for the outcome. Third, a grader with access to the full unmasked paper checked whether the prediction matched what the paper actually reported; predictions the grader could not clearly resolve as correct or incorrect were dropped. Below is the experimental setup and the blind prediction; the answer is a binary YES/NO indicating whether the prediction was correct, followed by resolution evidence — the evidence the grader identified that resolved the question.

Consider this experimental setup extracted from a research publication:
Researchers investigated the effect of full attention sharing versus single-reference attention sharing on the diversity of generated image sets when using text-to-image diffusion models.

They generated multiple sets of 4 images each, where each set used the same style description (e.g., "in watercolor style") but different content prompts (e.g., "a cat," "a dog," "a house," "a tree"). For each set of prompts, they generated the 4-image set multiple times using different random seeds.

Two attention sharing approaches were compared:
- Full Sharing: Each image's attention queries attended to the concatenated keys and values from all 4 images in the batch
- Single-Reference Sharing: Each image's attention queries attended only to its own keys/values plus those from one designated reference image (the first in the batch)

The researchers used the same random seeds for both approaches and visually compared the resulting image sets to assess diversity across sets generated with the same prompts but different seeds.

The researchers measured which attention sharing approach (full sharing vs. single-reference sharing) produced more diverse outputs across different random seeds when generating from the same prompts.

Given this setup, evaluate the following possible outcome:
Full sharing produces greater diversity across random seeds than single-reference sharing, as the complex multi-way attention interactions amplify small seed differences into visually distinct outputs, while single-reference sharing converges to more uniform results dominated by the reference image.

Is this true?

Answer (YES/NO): NO